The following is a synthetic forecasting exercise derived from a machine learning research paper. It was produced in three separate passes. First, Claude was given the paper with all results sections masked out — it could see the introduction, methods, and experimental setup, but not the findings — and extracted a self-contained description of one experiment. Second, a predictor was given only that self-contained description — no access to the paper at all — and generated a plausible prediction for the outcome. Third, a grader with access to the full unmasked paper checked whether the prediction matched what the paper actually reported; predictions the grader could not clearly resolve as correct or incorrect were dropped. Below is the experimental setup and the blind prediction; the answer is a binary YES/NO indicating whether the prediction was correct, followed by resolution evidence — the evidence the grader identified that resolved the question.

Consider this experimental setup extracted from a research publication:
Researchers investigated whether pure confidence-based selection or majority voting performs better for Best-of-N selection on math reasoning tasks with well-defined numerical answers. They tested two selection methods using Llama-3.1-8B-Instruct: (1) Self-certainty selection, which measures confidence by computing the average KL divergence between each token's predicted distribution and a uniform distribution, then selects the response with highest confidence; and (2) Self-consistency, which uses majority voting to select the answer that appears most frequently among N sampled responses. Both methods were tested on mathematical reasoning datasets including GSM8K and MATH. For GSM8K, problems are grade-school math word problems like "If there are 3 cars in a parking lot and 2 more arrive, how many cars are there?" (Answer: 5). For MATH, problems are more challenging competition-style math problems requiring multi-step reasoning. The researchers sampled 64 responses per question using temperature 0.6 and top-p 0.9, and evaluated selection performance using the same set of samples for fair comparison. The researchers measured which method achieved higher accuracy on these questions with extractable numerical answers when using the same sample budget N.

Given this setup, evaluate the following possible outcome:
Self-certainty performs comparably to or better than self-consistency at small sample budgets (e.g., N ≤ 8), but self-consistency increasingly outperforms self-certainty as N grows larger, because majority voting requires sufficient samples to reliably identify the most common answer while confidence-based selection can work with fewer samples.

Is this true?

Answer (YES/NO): NO